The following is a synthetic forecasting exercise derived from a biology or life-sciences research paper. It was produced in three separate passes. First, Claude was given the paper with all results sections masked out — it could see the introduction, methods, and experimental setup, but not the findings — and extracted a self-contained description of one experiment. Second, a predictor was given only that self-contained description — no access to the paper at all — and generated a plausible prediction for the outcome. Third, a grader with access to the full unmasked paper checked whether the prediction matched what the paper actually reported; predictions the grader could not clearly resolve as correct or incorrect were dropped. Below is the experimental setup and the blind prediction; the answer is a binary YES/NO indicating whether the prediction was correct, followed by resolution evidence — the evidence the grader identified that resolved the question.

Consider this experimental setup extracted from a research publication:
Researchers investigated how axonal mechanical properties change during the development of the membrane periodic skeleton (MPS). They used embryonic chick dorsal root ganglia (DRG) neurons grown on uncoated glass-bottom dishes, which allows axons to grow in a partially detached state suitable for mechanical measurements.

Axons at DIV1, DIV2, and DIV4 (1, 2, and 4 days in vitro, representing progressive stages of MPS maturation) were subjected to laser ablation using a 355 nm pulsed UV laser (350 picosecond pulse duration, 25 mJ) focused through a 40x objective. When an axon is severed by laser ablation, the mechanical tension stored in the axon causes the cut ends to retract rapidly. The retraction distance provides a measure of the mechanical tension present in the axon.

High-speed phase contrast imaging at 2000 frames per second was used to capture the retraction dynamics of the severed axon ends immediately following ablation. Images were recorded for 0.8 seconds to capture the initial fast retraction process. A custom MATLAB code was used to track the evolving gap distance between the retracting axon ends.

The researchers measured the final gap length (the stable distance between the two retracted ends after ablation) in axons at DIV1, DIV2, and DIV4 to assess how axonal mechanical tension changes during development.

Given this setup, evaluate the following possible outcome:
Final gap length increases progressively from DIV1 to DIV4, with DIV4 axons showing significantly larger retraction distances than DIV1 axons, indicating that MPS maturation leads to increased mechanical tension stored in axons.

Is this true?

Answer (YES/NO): YES